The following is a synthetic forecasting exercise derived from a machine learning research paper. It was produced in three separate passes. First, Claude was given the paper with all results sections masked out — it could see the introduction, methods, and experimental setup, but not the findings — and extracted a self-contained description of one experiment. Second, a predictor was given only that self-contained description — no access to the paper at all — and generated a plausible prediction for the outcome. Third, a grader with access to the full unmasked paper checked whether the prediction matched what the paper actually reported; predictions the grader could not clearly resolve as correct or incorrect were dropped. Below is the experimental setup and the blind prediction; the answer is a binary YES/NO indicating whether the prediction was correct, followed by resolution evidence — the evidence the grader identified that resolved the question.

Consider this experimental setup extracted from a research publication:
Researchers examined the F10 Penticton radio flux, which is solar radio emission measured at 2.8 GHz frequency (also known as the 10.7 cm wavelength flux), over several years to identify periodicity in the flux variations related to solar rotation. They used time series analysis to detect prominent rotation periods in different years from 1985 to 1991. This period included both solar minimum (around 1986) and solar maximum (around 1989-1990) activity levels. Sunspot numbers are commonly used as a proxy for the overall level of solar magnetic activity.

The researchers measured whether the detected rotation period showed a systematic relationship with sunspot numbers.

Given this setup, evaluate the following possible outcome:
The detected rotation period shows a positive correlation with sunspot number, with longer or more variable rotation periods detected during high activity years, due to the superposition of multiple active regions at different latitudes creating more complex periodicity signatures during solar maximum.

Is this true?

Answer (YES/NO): NO